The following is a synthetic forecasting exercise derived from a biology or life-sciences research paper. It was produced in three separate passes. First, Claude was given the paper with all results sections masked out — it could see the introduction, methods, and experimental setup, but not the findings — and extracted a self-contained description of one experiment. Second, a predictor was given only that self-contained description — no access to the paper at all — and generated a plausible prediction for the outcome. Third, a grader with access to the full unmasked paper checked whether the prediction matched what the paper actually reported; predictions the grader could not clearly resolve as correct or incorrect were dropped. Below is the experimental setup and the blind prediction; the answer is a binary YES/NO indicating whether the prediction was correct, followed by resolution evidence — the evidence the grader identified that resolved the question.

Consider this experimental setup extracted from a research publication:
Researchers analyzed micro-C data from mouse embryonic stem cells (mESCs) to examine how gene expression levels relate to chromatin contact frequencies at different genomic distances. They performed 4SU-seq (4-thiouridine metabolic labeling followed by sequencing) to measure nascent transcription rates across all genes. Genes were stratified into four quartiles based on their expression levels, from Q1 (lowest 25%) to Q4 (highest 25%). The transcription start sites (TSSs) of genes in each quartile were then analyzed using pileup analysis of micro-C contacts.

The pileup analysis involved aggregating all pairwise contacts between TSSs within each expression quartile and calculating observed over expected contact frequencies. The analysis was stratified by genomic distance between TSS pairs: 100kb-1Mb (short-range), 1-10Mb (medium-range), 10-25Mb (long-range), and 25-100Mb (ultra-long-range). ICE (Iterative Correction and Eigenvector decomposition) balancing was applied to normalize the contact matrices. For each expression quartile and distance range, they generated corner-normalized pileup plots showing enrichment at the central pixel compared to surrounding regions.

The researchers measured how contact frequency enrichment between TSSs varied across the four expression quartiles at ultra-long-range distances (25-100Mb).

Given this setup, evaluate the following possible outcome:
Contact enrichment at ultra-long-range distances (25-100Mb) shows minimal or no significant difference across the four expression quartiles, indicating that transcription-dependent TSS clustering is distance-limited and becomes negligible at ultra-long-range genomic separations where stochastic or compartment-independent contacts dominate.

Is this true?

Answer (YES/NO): NO